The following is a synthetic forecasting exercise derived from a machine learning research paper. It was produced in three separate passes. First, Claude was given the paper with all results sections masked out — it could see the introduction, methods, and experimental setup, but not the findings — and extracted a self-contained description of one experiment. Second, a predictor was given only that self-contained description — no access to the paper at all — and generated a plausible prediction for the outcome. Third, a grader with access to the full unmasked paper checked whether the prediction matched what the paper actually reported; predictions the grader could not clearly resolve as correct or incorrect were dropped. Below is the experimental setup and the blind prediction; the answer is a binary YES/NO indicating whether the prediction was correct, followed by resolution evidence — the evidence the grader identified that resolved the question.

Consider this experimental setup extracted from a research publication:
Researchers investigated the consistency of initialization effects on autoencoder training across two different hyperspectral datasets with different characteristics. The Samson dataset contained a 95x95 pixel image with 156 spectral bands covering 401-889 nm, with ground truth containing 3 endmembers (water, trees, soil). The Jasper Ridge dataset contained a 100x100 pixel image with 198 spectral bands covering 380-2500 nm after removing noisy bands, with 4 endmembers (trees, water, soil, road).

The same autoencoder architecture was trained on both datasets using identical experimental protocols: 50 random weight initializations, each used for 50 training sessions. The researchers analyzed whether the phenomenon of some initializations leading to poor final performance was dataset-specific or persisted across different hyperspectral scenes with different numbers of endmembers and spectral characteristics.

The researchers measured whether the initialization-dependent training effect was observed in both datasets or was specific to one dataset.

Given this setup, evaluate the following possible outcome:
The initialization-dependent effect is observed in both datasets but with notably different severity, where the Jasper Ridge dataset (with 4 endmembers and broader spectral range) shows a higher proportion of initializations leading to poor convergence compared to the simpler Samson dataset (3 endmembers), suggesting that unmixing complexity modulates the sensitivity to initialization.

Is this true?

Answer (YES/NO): NO